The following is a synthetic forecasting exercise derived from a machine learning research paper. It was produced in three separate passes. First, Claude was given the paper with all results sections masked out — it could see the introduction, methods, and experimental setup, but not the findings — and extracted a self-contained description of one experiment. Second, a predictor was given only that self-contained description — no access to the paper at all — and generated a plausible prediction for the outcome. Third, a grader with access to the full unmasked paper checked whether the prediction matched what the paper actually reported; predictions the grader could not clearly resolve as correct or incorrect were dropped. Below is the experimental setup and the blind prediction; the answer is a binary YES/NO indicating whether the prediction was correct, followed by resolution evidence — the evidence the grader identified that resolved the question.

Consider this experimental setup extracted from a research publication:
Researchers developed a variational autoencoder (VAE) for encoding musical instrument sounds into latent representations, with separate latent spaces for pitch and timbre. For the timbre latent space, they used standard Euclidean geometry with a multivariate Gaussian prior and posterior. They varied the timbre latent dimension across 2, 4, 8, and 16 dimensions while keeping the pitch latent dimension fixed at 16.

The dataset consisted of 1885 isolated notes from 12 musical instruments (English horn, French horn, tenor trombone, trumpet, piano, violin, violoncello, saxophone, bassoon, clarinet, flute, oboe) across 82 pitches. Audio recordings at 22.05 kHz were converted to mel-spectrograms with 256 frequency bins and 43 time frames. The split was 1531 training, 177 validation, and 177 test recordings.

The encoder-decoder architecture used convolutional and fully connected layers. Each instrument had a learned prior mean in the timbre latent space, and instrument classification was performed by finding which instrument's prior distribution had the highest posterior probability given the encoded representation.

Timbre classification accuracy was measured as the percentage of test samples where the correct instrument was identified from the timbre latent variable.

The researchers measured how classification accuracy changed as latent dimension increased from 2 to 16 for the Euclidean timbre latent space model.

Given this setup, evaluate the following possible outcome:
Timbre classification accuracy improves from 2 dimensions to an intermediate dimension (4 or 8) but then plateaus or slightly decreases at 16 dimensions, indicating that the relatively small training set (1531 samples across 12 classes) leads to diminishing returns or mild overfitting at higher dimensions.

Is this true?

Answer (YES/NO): NO